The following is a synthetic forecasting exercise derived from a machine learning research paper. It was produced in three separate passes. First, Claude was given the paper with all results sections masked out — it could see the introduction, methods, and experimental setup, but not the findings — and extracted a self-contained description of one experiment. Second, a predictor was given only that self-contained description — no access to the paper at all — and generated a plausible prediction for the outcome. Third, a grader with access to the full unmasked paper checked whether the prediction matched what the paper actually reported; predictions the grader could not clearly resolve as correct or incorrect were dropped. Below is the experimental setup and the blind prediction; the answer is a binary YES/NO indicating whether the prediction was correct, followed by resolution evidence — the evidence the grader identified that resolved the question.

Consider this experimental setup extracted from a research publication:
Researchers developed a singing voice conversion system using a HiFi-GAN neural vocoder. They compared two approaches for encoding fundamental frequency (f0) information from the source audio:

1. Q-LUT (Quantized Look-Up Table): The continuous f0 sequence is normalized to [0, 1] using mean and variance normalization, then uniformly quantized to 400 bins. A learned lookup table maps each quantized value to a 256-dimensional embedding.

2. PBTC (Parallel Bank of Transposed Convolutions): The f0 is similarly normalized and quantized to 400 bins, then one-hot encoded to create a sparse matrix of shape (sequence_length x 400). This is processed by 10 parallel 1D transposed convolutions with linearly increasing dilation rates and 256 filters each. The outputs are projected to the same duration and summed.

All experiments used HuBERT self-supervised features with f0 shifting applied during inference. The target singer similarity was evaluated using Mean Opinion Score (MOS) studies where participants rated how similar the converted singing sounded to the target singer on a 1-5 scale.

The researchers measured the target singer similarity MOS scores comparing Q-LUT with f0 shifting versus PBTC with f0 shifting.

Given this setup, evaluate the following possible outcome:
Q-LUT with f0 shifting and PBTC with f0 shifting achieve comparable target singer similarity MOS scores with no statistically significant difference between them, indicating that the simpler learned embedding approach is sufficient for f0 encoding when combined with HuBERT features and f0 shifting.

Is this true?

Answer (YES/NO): YES